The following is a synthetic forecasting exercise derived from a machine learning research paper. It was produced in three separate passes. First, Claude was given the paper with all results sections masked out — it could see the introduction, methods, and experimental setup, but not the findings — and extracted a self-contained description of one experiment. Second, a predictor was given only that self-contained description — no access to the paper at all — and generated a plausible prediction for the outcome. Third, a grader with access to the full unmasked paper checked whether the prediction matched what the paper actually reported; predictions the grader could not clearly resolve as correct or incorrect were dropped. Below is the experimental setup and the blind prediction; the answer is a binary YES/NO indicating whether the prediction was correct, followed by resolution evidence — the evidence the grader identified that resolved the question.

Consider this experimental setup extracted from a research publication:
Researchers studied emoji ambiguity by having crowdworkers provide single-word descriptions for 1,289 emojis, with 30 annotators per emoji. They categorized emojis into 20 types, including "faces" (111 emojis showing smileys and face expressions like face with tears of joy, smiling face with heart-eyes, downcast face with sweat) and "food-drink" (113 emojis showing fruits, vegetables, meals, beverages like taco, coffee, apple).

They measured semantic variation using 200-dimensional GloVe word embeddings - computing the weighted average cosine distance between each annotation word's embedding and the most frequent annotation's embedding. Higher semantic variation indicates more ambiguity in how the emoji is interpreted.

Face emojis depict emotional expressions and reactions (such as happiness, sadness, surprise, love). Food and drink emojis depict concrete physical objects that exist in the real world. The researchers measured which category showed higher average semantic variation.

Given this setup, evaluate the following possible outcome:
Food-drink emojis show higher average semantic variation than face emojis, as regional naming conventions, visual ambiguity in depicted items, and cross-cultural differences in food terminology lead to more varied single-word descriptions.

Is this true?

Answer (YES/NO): NO